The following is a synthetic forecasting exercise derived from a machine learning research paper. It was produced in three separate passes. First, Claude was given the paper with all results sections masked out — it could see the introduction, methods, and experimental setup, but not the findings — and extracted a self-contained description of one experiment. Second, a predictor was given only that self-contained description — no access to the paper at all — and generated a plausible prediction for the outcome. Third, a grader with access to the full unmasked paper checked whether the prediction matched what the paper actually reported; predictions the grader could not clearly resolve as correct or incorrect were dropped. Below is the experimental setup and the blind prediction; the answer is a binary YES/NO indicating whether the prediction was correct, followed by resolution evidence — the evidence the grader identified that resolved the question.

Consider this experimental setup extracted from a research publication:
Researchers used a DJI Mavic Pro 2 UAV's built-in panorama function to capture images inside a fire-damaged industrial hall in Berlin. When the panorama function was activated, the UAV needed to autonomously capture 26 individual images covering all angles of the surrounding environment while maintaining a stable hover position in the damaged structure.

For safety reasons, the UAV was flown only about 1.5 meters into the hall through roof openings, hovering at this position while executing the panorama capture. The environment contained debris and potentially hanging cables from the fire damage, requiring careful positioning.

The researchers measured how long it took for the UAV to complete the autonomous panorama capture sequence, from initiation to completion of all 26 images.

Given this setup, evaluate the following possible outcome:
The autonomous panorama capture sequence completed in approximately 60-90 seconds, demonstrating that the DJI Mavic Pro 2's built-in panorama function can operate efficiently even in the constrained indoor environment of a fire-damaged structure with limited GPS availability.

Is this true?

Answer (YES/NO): YES